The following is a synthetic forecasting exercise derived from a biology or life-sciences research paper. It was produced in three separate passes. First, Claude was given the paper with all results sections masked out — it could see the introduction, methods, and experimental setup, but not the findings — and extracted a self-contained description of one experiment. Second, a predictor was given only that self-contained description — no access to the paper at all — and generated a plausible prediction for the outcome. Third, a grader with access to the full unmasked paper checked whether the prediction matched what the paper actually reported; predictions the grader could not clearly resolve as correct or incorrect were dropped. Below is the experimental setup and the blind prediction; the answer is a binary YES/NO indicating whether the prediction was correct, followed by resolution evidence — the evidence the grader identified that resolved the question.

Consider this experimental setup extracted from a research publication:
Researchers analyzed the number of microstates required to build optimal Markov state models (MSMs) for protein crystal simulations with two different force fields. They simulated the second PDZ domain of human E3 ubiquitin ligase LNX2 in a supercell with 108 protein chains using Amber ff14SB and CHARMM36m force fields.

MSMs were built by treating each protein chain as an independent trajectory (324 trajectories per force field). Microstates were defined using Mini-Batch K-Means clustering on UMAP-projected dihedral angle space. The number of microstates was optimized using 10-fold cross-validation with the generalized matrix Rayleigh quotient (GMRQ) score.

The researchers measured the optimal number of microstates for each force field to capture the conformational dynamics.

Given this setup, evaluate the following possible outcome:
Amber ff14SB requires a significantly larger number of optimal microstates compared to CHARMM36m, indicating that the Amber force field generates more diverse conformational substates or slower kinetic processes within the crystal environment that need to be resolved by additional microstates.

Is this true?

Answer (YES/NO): YES